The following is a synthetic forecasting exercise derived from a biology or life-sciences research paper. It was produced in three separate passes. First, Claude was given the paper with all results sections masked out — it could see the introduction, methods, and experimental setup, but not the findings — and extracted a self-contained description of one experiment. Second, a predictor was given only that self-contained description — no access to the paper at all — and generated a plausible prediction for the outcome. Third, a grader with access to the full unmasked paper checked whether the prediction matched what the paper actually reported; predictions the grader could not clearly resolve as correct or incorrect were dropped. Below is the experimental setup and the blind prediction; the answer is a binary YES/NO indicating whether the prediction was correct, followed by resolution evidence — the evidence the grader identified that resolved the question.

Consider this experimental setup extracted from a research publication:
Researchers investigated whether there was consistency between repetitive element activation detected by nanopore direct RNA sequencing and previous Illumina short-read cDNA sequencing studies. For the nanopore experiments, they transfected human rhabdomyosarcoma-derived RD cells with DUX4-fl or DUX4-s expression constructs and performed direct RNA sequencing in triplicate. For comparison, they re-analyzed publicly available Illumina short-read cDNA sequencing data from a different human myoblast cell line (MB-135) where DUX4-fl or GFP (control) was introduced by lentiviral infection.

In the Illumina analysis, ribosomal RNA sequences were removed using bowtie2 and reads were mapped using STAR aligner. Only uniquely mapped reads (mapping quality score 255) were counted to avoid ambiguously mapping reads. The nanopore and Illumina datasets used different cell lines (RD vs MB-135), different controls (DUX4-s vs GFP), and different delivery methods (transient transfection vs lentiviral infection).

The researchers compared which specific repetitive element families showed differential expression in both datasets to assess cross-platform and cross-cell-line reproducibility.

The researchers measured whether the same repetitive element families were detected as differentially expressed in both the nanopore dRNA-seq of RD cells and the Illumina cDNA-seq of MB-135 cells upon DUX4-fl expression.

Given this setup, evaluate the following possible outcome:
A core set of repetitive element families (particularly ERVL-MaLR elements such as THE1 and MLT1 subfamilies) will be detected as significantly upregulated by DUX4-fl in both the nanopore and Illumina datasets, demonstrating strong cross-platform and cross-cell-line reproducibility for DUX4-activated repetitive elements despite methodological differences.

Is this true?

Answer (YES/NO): NO